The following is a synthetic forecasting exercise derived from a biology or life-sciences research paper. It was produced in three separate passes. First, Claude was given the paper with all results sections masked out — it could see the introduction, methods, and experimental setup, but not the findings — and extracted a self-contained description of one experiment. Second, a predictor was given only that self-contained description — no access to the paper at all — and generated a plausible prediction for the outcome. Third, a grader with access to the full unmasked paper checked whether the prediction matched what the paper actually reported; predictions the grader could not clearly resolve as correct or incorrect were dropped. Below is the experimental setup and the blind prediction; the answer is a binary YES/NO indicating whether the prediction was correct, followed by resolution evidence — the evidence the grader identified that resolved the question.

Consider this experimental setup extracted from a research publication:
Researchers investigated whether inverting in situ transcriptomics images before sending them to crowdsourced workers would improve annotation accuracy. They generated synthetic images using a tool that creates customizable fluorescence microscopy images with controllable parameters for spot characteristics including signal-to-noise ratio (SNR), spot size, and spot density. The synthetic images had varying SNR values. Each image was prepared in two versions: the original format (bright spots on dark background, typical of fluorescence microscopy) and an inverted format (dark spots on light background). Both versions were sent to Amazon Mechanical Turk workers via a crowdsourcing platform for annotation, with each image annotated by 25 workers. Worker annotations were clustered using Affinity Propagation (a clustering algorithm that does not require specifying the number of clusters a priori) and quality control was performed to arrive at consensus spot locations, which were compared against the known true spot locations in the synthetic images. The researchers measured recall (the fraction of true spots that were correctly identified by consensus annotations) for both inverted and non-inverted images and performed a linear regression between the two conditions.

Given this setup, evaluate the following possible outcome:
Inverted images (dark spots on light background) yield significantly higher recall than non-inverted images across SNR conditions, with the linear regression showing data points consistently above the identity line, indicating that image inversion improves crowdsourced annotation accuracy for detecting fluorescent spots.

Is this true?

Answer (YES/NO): NO